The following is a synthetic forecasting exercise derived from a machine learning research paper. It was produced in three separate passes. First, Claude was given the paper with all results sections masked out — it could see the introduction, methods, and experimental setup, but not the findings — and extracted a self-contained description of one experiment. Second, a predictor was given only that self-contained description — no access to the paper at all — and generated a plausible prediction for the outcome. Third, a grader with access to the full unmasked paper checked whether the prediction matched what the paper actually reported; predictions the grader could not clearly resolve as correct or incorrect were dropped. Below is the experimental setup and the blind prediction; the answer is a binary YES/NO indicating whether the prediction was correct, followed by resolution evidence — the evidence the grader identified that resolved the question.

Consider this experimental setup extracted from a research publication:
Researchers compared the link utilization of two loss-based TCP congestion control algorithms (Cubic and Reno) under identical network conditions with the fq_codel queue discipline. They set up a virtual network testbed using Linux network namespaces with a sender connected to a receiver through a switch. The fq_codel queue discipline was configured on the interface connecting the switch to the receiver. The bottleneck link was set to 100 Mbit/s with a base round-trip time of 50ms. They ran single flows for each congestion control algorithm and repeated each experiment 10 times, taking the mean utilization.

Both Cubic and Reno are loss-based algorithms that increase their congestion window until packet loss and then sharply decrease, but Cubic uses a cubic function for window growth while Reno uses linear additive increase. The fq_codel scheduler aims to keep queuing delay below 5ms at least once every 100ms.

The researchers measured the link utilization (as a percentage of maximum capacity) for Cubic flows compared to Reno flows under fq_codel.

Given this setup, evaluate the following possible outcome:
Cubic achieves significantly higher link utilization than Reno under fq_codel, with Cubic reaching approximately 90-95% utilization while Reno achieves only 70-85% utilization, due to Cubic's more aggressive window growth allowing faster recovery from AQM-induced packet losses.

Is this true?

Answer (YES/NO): YES